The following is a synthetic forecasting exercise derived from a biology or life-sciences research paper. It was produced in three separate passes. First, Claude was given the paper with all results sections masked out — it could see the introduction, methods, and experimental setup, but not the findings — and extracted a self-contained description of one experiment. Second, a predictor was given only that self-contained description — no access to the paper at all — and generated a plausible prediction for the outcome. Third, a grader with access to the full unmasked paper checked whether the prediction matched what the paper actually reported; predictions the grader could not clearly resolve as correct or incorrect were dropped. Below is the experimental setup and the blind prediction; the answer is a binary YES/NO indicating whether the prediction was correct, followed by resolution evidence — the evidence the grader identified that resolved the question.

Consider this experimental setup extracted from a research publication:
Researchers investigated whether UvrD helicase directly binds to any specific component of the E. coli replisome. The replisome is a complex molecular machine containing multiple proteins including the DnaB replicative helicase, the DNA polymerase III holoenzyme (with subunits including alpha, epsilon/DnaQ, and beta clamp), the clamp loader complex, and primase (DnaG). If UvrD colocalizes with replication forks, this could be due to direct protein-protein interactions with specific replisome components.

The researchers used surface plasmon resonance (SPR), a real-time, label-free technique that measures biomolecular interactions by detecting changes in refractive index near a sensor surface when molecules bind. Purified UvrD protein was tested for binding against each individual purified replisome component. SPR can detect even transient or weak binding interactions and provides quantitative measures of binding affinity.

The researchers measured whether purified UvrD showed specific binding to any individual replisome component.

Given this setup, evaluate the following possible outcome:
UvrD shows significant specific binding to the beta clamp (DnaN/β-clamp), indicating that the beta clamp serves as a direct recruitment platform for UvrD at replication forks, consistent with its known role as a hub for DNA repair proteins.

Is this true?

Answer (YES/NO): NO